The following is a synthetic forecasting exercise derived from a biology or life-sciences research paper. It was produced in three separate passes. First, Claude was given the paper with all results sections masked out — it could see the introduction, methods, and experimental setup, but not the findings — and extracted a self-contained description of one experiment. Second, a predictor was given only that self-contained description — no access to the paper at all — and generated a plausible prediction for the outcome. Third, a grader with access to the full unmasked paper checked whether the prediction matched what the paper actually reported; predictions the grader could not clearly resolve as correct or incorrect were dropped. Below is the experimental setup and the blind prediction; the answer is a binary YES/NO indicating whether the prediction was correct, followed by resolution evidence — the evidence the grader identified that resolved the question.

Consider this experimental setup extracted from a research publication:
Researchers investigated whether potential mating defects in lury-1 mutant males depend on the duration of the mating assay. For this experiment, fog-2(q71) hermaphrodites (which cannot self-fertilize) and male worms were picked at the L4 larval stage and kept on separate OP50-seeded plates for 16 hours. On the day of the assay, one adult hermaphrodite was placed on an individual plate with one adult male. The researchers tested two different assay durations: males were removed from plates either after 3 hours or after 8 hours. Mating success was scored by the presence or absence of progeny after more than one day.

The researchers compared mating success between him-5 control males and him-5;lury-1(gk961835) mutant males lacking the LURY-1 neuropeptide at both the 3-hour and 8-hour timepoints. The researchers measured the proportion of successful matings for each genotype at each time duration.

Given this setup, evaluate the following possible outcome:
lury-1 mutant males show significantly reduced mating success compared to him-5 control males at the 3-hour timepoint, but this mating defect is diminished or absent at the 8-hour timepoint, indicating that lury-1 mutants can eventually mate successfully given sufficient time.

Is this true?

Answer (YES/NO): NO